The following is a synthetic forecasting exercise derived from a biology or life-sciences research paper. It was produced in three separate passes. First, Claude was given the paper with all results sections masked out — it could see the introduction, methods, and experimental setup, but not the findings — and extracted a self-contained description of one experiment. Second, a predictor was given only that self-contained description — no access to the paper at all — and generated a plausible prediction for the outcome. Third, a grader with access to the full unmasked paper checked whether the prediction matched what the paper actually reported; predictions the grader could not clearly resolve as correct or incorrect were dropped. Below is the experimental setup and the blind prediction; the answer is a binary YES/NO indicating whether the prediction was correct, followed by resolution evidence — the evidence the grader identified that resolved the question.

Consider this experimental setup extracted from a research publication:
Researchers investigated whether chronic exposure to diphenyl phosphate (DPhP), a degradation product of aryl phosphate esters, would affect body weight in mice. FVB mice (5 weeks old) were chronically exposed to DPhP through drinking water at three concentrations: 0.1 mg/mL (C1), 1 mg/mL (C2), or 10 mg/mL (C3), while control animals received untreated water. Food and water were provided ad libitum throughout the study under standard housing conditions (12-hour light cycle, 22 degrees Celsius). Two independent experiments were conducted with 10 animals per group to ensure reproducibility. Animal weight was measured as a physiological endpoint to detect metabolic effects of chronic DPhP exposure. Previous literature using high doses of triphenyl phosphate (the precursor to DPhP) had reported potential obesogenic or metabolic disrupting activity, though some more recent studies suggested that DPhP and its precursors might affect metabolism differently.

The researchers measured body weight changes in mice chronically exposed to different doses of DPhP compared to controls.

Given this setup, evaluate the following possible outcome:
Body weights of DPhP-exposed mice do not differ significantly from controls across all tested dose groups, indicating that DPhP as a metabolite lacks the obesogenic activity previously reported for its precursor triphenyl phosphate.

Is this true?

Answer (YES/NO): NO